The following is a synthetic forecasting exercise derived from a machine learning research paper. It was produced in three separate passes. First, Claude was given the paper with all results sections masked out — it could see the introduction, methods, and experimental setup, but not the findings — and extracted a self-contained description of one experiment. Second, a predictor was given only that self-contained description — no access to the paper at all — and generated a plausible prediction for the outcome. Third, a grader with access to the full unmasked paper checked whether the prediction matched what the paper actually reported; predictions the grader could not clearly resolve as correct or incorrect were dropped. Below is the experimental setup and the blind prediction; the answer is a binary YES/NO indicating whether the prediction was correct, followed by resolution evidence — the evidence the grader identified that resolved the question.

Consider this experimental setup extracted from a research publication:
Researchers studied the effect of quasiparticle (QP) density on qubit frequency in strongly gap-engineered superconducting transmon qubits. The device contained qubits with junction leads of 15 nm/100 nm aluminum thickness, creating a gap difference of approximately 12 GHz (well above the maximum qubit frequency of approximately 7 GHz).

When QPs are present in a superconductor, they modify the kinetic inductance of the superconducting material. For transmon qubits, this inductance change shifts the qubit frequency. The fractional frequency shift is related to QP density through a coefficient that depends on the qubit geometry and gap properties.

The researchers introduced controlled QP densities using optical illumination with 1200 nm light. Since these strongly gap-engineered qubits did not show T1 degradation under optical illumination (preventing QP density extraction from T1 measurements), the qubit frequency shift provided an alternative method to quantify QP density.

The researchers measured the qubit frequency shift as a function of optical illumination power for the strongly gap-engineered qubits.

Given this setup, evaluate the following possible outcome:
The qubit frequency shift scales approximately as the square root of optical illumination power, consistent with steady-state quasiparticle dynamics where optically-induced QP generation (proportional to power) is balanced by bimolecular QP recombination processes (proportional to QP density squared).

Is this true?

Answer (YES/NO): YES